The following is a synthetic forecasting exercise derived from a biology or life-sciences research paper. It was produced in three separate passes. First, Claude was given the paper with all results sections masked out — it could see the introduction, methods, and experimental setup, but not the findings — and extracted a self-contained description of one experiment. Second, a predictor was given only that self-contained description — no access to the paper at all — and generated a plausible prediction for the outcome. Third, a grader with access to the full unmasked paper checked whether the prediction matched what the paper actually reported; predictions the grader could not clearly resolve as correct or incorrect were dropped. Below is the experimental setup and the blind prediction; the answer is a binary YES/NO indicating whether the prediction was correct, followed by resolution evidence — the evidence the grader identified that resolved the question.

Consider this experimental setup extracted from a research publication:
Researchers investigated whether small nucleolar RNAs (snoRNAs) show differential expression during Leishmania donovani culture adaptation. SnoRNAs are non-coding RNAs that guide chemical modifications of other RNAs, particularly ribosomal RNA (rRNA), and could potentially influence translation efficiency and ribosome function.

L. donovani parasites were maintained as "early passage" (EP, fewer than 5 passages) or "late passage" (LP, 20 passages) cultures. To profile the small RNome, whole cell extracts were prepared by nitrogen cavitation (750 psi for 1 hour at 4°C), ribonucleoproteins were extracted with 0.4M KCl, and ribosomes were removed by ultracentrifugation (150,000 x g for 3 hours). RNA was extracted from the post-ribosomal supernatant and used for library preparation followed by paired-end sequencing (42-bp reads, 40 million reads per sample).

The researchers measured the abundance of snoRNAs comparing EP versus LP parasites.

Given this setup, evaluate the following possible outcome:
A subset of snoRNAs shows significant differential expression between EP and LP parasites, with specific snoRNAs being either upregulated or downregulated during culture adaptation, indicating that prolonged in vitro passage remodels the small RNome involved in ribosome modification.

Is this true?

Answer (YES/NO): YES